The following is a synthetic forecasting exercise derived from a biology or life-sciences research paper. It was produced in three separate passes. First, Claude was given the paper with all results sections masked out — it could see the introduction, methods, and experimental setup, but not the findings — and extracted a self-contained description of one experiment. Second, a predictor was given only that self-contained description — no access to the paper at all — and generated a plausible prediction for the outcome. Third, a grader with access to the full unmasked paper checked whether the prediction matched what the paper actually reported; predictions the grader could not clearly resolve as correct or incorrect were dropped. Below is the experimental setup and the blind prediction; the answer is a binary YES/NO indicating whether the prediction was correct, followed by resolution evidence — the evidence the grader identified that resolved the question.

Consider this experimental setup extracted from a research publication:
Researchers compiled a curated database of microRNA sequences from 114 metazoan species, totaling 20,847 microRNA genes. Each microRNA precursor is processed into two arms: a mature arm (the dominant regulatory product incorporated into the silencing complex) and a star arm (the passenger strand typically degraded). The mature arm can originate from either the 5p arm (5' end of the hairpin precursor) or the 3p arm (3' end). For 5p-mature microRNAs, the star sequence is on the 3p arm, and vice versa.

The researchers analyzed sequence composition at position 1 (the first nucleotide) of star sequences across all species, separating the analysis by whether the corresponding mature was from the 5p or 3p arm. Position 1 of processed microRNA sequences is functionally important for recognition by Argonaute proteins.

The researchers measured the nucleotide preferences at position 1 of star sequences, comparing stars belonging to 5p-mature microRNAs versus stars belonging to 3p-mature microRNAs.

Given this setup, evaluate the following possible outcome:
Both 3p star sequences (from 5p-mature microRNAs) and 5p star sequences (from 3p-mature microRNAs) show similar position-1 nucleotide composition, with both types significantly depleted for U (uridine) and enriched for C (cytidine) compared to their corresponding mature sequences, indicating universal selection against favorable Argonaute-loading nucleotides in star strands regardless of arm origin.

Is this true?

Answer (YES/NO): NO